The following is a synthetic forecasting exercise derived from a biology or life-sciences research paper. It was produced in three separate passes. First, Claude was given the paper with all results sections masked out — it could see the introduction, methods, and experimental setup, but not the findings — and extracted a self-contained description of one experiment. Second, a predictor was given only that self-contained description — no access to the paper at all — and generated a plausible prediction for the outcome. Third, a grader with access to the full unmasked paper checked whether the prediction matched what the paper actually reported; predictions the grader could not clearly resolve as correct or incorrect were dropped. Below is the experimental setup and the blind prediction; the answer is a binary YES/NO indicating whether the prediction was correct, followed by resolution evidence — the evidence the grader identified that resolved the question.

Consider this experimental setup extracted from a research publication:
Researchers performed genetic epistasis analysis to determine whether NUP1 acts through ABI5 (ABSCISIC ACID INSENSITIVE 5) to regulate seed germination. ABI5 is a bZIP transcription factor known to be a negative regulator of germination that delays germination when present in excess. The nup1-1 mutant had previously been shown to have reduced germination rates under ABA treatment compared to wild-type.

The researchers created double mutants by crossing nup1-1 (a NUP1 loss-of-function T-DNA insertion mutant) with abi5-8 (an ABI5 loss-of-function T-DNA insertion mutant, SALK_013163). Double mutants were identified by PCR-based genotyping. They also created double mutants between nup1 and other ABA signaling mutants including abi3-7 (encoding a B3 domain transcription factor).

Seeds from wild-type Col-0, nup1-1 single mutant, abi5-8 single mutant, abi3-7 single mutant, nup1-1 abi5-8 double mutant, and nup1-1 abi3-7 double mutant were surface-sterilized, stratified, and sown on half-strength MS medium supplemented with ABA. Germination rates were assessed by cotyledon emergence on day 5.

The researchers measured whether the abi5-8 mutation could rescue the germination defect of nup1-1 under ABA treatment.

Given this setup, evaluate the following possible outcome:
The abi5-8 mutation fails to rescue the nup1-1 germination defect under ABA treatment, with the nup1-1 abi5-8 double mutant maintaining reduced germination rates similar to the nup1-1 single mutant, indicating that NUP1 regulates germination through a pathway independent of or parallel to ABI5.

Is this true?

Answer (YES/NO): NO